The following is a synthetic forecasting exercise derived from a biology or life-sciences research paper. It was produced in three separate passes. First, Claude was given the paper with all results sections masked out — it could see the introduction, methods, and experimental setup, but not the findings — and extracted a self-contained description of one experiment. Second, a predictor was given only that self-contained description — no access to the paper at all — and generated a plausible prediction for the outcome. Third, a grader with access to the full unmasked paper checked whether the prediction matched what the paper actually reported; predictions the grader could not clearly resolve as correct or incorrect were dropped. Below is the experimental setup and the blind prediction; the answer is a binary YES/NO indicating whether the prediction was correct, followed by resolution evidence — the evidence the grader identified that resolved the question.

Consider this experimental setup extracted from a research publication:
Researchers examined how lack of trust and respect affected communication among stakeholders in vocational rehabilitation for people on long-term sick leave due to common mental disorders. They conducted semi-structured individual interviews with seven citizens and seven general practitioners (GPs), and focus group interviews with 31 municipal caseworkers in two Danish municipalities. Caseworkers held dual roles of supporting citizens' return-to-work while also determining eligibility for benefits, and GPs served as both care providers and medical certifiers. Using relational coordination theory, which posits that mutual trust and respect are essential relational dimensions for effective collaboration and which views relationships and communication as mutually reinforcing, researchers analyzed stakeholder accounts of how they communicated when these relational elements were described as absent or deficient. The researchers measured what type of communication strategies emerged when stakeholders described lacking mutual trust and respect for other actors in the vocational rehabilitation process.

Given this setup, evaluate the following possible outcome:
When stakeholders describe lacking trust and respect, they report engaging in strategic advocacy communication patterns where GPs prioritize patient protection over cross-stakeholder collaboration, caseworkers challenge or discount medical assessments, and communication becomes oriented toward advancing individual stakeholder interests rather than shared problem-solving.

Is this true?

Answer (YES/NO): YES